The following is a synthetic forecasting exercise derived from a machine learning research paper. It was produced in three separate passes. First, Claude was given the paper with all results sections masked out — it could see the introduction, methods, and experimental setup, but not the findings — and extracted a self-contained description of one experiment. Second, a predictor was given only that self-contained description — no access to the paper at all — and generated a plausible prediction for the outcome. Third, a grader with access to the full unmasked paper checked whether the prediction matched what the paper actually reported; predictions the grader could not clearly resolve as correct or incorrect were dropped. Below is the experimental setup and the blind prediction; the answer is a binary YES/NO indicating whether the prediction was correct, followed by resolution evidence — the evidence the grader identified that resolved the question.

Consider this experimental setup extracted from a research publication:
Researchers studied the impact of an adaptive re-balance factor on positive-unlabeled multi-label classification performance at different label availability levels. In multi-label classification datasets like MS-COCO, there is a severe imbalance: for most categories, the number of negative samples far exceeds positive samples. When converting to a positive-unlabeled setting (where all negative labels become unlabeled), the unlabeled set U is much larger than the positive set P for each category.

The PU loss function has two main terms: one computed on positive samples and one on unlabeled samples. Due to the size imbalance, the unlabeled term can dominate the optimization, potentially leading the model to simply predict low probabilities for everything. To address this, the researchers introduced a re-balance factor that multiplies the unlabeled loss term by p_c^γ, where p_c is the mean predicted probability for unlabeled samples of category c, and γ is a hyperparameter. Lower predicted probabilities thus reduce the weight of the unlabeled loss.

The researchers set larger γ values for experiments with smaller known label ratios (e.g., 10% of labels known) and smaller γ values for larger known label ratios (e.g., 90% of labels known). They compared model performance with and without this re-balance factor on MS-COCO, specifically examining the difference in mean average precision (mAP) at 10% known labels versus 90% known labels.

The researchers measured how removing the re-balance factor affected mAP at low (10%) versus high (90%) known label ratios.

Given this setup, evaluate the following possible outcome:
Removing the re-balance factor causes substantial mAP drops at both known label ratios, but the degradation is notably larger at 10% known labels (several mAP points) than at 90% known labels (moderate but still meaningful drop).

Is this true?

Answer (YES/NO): NO